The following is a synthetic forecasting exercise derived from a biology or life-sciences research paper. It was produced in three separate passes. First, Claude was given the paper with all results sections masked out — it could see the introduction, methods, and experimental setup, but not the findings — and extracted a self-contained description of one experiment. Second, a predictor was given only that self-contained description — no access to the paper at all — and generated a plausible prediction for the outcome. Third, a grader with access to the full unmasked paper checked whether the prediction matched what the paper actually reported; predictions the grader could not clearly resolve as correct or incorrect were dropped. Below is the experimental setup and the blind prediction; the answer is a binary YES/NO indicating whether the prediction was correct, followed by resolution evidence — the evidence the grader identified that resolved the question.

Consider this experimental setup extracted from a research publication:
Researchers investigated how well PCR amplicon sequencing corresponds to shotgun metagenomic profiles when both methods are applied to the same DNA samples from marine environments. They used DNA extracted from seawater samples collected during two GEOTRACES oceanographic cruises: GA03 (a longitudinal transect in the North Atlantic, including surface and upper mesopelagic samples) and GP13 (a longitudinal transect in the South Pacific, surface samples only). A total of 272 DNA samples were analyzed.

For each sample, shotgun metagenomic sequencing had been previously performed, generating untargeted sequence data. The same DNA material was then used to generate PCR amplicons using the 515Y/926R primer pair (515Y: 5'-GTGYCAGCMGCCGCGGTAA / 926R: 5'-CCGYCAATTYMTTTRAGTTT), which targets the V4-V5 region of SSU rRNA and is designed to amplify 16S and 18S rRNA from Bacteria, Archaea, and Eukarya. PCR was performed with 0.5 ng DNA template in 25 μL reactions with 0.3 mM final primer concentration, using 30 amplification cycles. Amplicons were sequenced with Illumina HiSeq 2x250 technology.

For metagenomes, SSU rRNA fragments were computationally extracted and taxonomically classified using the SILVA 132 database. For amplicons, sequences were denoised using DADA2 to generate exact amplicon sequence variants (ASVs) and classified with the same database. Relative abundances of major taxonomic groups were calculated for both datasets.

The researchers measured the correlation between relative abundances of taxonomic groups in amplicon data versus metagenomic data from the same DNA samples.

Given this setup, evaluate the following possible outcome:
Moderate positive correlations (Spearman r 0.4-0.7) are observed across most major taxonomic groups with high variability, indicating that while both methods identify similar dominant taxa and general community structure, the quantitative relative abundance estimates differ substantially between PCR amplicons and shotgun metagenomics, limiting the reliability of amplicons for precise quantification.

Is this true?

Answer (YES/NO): NO